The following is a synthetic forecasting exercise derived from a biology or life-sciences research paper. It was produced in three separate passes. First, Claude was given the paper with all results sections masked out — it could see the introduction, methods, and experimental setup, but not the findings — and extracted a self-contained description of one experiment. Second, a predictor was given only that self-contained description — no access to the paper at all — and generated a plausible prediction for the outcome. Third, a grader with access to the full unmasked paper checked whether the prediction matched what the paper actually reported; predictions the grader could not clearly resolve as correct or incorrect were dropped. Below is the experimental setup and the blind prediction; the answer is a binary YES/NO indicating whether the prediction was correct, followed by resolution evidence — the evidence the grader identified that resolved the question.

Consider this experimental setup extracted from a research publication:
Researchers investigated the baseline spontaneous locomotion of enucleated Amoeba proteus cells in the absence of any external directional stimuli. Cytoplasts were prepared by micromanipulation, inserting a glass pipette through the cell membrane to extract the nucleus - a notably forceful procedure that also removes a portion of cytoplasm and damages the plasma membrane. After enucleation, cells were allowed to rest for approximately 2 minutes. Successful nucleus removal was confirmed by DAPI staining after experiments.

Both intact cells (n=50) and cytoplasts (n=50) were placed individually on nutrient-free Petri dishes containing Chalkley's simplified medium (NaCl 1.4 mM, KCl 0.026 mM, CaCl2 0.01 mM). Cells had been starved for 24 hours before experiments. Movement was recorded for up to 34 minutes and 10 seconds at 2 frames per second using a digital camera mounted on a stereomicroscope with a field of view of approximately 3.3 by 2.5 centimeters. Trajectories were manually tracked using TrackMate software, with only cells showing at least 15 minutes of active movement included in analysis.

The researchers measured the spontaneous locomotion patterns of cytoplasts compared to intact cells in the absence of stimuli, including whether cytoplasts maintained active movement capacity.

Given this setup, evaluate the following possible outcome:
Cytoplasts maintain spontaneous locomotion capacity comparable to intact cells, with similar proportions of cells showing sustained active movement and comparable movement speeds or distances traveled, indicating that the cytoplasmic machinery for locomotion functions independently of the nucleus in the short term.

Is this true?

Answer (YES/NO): YES